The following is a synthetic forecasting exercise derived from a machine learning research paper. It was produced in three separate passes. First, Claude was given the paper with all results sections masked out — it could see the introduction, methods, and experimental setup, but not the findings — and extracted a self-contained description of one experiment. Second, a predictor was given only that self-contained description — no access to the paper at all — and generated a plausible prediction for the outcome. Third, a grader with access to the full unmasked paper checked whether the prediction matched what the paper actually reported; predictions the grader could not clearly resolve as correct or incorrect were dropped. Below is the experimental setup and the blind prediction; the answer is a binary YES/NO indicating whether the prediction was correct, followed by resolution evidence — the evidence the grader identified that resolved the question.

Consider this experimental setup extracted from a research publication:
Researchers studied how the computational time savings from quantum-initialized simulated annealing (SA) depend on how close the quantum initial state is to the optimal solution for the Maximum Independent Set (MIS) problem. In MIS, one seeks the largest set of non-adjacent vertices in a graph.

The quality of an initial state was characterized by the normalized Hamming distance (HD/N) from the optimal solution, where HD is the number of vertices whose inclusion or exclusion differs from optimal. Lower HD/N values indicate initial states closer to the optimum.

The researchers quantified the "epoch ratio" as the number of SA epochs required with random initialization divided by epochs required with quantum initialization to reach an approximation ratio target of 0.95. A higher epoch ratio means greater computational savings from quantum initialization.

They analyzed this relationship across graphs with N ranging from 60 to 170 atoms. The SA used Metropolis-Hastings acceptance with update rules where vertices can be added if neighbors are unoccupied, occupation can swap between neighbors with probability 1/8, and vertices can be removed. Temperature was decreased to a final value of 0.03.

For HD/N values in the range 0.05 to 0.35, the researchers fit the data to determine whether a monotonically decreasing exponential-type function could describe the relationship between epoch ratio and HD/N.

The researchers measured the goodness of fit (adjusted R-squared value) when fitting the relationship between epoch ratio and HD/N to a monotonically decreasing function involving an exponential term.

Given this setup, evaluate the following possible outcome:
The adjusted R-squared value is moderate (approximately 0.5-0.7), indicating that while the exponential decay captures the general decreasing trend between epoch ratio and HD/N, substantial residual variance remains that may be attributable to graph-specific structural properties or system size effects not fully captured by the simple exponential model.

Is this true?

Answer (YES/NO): NO